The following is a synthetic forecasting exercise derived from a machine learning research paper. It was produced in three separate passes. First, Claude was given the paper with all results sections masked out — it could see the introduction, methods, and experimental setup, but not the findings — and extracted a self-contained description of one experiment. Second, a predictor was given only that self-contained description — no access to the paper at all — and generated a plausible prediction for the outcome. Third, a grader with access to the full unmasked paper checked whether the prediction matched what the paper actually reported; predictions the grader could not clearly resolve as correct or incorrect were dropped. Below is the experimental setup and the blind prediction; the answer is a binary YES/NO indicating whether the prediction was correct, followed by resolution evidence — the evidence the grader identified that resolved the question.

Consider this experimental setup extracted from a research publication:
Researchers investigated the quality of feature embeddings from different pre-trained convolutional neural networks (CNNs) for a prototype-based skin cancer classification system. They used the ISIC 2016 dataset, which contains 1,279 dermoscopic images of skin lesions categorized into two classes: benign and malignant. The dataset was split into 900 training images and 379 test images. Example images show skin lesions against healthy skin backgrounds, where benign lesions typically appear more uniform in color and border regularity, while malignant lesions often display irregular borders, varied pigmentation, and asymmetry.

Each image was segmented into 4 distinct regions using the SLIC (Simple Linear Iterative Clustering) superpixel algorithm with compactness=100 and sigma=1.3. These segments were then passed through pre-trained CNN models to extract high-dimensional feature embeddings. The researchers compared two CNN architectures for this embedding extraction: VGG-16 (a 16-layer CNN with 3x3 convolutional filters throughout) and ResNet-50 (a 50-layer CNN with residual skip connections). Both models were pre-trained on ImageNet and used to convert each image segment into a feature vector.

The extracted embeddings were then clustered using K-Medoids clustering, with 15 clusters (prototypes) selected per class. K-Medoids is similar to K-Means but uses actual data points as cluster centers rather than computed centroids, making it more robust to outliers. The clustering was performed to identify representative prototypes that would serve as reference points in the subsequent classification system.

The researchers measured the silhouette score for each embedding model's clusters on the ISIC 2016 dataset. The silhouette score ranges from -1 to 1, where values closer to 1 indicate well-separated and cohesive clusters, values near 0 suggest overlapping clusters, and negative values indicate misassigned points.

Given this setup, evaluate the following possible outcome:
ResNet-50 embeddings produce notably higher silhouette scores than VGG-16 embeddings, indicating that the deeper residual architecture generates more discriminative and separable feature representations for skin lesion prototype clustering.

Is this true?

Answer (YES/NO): YES